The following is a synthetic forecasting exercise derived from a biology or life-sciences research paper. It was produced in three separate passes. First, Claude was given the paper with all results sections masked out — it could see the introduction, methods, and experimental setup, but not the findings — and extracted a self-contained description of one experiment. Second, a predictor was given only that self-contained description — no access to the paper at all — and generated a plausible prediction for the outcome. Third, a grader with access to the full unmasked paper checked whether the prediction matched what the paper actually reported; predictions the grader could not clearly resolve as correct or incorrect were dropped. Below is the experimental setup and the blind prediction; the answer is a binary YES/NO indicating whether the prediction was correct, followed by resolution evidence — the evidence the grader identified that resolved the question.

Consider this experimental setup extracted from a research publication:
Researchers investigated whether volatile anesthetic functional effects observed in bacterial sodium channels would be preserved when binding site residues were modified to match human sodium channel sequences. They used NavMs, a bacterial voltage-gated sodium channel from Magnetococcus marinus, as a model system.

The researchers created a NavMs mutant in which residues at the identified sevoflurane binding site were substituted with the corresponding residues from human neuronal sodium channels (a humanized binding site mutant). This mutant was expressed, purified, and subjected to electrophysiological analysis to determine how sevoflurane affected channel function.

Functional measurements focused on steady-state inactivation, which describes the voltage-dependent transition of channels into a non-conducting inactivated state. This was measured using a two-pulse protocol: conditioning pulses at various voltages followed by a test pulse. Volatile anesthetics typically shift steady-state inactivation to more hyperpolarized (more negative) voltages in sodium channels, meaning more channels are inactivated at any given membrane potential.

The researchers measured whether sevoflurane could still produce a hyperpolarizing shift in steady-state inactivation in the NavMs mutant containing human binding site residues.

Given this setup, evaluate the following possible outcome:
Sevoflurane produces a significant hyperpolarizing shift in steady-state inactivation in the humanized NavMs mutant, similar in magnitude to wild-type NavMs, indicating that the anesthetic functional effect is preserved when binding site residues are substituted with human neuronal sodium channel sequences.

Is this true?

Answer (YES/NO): YES